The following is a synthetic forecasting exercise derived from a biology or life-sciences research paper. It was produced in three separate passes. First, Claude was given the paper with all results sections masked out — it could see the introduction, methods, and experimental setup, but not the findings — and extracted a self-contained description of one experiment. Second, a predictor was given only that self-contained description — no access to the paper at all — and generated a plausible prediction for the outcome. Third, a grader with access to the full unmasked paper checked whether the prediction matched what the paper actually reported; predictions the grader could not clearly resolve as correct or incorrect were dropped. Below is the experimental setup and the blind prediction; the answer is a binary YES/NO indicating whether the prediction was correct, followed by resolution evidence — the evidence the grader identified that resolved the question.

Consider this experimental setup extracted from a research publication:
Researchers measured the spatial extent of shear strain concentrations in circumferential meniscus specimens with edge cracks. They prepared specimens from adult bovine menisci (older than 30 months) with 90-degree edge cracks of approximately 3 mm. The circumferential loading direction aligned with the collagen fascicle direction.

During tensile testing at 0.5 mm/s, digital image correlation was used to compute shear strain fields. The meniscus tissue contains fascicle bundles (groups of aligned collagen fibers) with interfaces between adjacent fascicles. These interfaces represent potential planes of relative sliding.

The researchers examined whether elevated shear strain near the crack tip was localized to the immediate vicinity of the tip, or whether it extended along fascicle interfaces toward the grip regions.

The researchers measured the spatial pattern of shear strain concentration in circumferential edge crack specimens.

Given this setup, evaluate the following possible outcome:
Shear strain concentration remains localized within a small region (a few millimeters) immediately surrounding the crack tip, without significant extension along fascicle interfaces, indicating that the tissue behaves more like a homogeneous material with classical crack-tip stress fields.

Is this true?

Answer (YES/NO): NO